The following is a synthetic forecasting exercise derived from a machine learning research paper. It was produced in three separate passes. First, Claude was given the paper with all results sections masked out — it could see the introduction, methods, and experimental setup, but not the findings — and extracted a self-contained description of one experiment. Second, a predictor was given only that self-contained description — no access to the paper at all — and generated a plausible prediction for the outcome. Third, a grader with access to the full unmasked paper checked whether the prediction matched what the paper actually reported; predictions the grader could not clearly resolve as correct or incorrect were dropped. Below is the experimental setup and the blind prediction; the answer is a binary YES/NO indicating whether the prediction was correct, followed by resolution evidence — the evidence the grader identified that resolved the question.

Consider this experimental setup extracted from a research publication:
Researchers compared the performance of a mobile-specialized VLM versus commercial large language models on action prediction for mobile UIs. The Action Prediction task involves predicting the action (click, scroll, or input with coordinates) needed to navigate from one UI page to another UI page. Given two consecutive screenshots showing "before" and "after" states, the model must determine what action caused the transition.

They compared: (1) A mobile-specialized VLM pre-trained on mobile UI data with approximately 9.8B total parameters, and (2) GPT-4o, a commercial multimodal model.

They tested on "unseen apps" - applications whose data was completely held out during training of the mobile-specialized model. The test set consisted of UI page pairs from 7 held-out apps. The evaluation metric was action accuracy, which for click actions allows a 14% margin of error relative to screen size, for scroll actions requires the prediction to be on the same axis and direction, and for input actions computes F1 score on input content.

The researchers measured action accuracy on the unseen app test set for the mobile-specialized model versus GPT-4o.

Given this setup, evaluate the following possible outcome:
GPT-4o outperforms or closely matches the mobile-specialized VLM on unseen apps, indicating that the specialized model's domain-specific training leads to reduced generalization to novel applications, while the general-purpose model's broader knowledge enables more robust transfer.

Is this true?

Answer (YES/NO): YES